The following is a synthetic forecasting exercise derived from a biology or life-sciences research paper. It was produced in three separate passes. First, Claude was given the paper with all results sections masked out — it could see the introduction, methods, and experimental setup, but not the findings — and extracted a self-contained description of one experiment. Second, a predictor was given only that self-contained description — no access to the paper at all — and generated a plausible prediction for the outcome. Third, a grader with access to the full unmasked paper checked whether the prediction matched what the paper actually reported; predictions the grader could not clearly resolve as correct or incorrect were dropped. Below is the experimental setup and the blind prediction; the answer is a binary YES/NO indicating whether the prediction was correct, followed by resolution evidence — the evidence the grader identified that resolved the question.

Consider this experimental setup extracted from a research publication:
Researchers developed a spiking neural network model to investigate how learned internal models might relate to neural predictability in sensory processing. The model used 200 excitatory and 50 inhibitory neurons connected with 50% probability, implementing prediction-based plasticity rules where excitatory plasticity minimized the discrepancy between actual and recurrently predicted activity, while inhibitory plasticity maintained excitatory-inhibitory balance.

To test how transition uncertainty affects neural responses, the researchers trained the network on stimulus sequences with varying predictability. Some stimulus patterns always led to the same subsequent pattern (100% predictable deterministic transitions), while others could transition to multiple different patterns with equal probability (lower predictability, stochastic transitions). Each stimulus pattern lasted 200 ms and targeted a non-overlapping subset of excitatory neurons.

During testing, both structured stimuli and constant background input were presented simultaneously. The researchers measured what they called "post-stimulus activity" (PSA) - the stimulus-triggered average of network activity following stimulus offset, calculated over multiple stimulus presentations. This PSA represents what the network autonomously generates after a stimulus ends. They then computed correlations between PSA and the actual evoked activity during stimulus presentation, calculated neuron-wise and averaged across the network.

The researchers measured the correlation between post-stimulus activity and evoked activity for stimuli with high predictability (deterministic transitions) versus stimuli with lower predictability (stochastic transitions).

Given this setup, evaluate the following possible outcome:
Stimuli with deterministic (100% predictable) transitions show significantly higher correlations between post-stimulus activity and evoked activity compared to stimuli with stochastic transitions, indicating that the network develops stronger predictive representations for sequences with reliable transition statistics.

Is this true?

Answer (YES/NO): YES